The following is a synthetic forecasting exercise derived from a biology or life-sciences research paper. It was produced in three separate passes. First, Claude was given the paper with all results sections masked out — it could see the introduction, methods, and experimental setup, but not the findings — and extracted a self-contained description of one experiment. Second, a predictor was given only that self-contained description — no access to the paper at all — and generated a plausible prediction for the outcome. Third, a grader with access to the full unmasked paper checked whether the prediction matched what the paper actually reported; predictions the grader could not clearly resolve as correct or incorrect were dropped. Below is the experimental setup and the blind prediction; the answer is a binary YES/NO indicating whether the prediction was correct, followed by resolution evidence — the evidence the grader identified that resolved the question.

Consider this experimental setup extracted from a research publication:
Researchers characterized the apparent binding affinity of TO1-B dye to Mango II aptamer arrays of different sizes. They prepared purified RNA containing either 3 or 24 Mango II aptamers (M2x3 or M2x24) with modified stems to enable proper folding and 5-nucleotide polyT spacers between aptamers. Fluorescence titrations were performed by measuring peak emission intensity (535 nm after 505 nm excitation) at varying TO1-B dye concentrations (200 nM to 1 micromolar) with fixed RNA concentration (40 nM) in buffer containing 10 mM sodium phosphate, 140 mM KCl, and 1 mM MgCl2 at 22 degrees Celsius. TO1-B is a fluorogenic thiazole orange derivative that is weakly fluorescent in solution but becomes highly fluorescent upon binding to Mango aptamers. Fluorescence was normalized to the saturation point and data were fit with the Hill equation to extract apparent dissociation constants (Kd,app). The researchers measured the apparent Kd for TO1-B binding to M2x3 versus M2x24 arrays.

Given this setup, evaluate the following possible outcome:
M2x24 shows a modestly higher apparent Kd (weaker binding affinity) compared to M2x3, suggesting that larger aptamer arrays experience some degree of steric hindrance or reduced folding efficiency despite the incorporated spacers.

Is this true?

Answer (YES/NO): NO